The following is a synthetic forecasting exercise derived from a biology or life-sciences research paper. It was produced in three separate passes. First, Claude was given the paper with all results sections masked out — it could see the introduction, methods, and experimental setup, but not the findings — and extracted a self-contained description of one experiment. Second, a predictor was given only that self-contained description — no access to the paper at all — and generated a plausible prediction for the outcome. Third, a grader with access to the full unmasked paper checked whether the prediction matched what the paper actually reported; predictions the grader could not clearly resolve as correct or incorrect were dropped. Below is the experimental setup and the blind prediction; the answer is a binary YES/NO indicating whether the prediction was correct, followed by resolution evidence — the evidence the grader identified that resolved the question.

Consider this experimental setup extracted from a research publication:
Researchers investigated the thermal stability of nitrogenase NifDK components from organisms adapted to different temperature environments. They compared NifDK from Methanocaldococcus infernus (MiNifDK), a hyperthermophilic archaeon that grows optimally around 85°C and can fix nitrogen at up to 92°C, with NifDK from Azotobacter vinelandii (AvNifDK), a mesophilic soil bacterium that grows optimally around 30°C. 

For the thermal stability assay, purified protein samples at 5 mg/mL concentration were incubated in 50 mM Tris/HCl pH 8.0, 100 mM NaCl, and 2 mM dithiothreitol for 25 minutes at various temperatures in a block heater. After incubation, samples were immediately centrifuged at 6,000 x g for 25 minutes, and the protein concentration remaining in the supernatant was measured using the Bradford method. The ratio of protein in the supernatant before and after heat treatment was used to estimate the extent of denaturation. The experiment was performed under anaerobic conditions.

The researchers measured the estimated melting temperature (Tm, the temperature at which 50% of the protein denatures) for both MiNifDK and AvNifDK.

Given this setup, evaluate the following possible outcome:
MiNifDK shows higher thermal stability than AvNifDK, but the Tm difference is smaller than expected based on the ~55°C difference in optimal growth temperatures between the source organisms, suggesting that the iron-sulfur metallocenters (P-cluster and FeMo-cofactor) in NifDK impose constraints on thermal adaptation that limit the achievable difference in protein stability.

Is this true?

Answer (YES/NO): NO